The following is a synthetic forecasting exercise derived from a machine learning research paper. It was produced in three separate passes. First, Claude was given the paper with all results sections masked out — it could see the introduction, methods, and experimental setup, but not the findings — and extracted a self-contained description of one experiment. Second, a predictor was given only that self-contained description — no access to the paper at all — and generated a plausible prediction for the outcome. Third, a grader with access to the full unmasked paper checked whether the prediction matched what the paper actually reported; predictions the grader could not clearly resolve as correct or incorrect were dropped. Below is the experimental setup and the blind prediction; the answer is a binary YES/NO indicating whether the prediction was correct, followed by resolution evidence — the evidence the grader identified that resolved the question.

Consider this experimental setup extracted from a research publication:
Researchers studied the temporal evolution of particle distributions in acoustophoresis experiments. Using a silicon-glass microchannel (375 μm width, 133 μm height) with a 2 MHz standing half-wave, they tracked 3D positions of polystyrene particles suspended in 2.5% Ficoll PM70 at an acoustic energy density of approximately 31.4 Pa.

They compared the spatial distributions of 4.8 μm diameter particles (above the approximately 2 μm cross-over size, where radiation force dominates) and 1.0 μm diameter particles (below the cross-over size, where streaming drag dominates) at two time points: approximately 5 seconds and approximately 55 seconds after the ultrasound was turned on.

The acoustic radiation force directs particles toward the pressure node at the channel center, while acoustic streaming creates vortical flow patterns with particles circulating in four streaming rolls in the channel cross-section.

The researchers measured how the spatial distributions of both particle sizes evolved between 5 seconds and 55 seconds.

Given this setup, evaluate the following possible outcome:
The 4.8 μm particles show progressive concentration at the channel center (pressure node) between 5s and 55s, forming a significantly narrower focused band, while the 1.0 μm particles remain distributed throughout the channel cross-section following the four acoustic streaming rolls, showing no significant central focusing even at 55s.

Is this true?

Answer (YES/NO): NO